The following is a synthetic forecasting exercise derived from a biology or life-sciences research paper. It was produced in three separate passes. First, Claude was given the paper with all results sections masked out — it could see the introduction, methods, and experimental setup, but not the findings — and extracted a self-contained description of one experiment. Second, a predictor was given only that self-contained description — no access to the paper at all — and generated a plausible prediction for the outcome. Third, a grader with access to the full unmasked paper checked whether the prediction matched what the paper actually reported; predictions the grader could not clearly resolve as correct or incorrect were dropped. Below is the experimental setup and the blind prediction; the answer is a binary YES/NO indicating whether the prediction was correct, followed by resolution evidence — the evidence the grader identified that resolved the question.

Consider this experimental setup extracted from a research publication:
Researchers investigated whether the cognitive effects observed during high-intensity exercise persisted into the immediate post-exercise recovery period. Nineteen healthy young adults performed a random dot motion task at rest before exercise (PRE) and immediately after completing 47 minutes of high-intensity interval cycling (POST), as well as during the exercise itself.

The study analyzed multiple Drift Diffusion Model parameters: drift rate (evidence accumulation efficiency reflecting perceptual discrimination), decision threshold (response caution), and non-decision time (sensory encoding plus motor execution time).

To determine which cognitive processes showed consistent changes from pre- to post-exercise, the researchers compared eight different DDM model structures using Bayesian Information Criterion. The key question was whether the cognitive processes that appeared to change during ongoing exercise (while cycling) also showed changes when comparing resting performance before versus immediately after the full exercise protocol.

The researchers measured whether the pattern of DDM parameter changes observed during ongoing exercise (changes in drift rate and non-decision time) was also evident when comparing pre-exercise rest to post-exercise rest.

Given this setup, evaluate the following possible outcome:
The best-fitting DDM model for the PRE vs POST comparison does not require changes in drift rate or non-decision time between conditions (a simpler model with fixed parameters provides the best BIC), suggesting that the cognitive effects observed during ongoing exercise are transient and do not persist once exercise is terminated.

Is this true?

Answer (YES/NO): NO